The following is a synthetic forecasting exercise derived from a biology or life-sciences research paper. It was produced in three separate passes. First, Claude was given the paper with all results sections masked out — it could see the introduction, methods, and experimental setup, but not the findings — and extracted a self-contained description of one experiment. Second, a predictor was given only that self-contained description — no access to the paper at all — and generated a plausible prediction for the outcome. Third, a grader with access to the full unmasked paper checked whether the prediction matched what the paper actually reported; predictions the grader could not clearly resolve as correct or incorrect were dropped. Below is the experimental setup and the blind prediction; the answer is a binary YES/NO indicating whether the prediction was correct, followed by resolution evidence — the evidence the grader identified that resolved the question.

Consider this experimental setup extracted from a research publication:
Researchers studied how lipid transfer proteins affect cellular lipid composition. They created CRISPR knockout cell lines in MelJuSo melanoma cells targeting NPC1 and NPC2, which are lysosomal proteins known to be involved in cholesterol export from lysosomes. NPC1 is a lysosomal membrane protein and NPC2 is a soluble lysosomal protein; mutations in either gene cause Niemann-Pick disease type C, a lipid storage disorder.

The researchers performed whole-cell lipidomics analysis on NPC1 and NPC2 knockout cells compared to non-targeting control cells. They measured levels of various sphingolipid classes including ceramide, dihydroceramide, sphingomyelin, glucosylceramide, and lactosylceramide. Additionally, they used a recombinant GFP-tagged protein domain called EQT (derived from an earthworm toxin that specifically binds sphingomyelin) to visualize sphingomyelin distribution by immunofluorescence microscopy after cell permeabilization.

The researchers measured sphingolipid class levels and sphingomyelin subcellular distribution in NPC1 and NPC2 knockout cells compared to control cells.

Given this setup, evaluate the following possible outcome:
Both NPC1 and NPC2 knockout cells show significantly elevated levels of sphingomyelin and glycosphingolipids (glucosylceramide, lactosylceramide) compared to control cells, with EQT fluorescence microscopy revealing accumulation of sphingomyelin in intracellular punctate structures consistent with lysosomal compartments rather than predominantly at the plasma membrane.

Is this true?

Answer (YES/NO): YES